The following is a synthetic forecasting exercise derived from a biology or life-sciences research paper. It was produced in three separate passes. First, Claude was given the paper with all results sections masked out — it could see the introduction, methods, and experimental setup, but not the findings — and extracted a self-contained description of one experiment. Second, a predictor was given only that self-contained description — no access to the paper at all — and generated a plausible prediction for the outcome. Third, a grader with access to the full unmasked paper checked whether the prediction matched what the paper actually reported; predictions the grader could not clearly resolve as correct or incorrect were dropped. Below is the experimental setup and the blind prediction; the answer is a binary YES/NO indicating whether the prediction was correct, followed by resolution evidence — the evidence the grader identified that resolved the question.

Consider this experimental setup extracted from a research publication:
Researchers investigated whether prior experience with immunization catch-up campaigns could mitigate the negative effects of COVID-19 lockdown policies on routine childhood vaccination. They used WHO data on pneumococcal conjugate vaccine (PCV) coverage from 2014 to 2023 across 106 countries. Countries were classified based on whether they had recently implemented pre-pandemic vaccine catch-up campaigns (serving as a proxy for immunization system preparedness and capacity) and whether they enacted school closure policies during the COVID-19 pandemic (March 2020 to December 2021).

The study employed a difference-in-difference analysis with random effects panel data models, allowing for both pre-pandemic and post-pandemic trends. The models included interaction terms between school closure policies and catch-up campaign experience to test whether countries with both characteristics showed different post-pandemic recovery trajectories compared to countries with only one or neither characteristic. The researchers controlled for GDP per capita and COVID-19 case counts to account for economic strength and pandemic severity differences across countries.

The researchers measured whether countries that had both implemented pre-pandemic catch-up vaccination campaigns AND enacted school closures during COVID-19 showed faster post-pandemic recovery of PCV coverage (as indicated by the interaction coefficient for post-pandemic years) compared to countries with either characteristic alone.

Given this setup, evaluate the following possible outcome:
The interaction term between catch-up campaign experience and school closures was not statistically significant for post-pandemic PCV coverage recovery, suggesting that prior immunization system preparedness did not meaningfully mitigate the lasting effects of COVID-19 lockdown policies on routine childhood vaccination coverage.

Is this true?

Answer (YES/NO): YES